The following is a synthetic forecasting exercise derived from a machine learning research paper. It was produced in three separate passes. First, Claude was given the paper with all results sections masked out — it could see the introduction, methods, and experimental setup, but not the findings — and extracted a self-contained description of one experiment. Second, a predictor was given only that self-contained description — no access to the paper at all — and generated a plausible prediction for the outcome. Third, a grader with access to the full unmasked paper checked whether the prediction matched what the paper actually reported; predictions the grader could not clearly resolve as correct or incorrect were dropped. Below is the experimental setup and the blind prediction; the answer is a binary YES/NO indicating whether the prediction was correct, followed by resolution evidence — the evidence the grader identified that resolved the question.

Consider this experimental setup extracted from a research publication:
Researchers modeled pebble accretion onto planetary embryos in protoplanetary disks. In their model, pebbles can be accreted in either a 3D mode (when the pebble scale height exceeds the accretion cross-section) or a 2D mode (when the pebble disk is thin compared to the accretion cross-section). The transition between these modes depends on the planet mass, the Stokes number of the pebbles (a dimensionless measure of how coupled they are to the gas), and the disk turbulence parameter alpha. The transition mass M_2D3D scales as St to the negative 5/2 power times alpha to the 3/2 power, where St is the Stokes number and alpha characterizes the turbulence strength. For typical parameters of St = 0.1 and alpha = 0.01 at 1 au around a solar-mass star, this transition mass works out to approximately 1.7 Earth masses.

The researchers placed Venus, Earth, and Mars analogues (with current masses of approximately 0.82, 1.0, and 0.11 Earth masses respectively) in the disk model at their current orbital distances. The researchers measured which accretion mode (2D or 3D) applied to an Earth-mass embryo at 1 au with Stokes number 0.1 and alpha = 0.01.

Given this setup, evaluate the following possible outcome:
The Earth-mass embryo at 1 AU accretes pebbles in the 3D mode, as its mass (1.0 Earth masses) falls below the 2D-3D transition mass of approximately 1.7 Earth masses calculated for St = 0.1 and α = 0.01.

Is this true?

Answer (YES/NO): YES